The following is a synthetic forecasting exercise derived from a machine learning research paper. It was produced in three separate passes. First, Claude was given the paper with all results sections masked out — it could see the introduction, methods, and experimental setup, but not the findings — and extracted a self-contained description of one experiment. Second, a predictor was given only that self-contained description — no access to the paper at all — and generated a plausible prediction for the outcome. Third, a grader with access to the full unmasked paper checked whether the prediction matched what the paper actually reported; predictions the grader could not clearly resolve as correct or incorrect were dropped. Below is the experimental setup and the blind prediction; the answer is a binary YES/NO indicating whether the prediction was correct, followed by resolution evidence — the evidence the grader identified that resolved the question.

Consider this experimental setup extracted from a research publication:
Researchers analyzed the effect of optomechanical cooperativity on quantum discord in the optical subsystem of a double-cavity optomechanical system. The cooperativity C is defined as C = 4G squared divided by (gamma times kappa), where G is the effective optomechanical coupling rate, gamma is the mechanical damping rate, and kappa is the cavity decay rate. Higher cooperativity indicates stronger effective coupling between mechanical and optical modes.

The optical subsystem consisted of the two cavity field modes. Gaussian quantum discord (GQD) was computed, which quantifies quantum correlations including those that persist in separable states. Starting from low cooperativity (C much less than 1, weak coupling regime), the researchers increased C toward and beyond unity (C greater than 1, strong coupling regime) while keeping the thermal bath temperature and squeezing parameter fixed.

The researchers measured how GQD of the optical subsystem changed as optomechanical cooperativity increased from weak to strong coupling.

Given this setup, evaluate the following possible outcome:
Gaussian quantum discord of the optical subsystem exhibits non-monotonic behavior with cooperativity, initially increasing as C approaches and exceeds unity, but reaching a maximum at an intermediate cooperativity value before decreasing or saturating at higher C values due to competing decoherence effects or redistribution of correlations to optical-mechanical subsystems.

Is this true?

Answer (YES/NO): NO